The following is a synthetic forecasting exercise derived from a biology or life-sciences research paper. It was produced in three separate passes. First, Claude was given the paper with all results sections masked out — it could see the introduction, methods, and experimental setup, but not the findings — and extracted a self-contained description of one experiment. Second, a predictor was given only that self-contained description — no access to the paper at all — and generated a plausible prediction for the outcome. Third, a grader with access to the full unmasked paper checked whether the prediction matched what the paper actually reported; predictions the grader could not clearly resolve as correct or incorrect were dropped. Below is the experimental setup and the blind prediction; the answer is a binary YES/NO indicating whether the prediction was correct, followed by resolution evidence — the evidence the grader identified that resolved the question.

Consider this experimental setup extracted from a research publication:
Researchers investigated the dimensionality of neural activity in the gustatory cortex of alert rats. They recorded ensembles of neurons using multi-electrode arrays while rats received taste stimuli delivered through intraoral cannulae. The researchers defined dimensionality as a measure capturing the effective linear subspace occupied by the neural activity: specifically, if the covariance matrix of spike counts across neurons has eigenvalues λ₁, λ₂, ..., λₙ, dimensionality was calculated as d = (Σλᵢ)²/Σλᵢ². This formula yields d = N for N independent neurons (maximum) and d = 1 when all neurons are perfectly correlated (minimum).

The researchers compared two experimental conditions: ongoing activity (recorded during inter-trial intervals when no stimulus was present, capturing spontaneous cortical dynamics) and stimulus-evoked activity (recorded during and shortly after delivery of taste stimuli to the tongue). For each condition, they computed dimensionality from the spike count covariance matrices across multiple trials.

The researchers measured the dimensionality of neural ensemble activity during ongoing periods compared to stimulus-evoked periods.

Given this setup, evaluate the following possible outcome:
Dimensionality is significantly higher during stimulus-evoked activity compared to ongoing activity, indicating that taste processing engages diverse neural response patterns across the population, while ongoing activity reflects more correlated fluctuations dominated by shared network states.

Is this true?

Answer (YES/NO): NO